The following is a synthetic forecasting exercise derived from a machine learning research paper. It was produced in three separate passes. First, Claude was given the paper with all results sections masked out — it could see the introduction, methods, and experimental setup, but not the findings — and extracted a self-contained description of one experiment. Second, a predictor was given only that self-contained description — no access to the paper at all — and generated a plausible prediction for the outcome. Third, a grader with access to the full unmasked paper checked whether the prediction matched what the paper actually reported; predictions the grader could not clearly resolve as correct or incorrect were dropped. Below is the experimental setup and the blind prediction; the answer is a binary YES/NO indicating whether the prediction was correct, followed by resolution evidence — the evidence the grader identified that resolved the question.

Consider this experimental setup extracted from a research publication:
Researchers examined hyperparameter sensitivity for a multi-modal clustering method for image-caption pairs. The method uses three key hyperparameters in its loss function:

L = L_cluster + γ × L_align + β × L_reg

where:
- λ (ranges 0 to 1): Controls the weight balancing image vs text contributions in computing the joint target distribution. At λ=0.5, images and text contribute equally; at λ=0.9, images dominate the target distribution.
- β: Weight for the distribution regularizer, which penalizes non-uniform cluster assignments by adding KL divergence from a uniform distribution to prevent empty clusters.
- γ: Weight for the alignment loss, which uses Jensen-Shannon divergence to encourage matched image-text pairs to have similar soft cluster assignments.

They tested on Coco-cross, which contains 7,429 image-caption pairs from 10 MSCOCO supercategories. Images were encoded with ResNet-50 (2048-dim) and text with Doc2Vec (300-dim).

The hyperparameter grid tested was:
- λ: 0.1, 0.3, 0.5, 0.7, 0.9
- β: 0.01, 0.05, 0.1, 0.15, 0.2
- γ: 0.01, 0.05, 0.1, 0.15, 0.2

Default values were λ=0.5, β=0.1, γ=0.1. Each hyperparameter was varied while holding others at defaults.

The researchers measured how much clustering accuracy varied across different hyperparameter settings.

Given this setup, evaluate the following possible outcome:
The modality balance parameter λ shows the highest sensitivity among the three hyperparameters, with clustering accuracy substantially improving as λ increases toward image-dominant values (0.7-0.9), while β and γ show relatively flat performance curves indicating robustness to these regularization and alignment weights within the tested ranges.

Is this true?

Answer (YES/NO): NO